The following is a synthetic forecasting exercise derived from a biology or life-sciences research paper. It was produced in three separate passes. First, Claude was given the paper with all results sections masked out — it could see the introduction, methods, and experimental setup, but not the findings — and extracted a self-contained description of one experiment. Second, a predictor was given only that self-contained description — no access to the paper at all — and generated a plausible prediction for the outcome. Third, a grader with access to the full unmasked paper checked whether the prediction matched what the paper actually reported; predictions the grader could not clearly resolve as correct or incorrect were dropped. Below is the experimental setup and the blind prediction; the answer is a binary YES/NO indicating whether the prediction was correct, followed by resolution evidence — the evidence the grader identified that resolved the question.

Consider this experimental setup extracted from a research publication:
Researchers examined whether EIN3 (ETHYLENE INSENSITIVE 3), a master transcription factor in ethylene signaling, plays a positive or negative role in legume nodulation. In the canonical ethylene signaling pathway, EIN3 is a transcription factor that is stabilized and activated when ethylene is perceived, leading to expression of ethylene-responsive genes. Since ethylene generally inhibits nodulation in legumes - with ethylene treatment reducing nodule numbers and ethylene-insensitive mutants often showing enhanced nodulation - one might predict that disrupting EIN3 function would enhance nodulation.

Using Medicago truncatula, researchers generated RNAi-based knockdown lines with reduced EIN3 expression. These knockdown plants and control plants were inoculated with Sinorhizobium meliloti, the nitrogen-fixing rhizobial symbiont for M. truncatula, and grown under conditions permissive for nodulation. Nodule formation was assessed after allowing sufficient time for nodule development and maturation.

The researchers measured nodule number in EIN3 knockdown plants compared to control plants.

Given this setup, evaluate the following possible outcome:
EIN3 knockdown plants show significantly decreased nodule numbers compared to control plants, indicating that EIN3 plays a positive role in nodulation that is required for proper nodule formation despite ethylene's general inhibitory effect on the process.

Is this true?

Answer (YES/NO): YES